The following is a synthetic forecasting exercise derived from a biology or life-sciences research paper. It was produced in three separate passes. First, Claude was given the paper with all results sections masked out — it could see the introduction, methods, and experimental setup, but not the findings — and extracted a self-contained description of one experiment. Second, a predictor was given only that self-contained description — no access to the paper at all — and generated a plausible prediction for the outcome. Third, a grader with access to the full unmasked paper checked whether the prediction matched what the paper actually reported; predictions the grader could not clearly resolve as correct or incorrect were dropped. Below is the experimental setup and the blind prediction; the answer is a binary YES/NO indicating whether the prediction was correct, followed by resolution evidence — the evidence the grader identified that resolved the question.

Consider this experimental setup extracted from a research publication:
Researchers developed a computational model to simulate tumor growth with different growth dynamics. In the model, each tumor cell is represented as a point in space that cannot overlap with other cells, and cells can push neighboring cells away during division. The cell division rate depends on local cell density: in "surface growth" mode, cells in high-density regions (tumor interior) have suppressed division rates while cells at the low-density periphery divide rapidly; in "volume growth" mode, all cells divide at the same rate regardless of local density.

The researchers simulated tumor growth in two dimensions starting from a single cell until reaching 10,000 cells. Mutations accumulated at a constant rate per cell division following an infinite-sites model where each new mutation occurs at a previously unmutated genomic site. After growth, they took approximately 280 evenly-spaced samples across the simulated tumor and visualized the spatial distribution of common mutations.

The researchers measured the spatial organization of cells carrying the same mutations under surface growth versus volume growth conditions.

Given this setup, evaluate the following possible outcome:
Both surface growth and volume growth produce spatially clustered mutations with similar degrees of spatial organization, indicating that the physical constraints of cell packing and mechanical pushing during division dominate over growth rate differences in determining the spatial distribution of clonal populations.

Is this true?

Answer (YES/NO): NO